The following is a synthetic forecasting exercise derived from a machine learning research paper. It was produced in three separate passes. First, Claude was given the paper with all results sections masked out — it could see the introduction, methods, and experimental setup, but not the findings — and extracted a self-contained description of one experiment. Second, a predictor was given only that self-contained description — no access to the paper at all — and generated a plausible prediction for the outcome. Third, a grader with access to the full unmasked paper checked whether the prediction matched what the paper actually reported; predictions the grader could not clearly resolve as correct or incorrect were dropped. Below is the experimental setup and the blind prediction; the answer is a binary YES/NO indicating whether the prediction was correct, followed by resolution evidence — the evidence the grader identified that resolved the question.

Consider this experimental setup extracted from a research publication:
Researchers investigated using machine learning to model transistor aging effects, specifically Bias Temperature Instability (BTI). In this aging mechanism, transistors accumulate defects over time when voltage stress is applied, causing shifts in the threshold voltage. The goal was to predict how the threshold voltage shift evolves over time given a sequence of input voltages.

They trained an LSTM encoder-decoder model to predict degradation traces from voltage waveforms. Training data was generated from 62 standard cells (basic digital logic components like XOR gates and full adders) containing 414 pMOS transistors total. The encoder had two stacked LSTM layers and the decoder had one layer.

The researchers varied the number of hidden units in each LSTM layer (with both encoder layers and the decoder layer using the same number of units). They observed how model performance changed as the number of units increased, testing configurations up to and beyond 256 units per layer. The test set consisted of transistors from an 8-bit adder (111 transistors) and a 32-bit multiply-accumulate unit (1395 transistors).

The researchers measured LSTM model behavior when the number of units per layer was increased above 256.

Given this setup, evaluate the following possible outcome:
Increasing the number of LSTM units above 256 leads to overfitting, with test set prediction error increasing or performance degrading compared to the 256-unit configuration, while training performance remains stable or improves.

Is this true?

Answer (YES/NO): YES